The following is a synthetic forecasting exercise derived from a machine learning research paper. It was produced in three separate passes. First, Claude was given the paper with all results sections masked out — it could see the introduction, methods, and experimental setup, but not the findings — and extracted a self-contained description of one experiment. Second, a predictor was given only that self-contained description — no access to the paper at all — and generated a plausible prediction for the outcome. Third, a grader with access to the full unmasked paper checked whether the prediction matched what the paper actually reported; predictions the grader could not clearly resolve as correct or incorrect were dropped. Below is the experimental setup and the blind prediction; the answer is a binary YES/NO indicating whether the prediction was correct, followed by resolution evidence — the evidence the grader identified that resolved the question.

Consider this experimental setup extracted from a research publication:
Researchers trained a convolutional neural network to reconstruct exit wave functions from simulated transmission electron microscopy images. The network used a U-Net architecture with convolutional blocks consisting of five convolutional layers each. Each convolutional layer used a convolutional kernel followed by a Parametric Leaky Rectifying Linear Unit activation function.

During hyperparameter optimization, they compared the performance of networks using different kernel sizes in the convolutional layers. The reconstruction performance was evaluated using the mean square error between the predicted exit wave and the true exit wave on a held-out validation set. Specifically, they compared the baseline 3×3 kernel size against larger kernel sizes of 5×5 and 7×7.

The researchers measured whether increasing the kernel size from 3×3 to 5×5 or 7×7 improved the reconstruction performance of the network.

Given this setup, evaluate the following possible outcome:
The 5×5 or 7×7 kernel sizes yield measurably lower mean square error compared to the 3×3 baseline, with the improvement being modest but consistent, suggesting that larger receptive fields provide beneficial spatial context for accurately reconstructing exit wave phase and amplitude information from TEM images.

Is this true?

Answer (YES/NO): NO